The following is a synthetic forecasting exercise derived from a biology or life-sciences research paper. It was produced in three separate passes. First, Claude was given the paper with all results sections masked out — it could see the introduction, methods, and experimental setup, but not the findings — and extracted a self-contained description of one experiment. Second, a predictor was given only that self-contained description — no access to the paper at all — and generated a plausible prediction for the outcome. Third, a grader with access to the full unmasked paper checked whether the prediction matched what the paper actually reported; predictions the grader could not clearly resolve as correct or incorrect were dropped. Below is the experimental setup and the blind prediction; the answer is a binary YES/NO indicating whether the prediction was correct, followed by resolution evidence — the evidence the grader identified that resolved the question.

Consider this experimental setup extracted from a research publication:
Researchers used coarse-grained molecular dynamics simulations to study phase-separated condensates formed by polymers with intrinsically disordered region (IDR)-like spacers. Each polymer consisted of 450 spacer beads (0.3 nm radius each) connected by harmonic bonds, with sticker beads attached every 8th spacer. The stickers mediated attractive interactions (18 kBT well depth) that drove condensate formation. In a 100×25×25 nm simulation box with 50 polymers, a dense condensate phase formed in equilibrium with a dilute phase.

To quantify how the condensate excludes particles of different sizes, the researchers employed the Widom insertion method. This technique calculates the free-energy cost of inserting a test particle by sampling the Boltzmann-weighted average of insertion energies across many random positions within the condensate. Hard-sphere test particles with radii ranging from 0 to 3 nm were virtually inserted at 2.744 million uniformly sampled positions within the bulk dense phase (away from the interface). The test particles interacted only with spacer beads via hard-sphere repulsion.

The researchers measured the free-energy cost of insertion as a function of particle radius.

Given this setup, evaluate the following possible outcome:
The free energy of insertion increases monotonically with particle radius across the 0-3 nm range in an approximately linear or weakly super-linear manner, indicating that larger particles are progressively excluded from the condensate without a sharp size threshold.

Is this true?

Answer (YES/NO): NO